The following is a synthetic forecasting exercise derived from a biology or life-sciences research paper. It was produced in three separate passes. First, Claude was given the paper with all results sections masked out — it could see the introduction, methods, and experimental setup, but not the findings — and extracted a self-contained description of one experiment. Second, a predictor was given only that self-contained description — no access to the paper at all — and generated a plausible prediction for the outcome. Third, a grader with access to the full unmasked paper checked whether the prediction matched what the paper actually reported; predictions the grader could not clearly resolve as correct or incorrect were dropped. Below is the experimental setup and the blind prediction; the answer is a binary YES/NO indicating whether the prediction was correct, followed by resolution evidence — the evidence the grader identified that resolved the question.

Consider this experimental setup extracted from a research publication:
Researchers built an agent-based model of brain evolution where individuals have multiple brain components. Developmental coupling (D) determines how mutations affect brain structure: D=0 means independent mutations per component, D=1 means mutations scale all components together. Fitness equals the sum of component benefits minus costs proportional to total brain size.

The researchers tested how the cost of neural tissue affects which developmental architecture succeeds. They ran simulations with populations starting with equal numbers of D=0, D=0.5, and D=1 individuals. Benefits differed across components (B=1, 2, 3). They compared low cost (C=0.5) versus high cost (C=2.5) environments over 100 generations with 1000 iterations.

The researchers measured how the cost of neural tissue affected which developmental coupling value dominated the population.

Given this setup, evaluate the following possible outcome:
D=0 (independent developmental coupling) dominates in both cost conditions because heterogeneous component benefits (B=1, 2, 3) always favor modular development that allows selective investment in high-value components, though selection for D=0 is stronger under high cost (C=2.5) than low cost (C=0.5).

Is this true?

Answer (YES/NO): NO